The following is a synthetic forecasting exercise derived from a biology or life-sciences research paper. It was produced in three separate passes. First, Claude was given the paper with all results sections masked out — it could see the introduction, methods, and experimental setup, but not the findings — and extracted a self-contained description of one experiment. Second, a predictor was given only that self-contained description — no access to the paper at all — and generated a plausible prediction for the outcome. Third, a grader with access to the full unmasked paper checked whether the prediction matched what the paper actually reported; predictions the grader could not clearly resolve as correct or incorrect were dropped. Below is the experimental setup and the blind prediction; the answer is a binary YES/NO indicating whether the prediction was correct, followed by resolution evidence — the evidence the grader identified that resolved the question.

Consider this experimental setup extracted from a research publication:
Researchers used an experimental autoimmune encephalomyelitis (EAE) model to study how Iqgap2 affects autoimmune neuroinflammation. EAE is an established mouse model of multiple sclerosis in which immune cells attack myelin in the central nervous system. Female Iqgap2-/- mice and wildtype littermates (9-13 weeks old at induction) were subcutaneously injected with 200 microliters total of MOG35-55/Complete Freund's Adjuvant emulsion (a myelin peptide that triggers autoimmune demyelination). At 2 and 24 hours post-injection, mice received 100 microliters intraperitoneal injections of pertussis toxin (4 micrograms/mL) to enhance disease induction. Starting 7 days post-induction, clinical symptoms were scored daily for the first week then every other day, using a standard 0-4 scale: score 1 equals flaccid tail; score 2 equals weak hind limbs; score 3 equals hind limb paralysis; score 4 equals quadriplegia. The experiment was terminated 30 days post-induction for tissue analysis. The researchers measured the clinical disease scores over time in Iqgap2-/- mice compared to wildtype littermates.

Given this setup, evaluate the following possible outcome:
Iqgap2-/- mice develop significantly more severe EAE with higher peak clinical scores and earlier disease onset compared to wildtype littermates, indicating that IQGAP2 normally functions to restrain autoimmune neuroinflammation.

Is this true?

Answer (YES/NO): NO